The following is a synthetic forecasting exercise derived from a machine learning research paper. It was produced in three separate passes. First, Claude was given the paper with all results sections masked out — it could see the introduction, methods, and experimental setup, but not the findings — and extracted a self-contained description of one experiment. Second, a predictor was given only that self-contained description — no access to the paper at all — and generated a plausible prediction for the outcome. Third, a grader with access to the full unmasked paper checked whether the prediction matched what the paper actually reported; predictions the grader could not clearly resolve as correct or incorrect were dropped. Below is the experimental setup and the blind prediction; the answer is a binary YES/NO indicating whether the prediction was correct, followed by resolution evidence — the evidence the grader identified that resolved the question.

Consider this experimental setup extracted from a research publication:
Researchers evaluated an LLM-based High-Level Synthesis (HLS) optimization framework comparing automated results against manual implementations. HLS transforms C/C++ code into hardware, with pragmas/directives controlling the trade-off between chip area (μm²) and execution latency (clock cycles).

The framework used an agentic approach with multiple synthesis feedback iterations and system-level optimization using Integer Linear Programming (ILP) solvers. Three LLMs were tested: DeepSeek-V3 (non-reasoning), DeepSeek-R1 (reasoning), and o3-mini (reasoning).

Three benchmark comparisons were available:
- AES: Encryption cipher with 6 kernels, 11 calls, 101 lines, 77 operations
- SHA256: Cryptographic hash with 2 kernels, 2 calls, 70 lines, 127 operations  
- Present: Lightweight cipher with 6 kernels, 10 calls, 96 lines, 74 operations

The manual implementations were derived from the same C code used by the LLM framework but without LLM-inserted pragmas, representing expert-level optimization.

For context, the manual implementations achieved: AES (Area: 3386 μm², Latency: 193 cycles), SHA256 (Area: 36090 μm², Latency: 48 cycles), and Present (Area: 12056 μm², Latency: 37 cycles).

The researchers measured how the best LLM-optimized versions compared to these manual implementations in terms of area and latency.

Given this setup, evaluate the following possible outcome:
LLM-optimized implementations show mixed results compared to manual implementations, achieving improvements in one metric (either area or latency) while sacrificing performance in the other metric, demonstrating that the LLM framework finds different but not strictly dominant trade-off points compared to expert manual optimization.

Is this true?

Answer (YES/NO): NO